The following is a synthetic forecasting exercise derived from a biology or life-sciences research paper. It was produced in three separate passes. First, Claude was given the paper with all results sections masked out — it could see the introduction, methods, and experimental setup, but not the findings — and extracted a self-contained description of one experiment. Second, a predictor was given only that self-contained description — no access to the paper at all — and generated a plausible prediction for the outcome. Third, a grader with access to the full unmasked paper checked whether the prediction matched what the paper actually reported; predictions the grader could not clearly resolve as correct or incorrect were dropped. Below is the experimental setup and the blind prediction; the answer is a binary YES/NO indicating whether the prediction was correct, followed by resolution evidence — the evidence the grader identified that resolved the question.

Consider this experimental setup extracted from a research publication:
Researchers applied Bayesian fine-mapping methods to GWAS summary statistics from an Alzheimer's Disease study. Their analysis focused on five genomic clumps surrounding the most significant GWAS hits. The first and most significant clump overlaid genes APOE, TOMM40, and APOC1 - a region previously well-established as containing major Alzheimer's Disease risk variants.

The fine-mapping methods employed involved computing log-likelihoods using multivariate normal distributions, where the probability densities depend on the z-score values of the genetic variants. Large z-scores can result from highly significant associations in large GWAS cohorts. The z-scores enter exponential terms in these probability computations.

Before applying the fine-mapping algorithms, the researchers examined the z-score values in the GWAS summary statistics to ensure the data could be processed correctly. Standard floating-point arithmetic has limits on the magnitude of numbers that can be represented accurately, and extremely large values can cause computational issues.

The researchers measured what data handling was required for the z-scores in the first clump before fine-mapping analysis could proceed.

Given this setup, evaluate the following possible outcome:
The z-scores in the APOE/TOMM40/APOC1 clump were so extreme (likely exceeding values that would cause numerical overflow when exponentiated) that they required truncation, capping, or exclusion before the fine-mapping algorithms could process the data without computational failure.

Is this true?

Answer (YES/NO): YES